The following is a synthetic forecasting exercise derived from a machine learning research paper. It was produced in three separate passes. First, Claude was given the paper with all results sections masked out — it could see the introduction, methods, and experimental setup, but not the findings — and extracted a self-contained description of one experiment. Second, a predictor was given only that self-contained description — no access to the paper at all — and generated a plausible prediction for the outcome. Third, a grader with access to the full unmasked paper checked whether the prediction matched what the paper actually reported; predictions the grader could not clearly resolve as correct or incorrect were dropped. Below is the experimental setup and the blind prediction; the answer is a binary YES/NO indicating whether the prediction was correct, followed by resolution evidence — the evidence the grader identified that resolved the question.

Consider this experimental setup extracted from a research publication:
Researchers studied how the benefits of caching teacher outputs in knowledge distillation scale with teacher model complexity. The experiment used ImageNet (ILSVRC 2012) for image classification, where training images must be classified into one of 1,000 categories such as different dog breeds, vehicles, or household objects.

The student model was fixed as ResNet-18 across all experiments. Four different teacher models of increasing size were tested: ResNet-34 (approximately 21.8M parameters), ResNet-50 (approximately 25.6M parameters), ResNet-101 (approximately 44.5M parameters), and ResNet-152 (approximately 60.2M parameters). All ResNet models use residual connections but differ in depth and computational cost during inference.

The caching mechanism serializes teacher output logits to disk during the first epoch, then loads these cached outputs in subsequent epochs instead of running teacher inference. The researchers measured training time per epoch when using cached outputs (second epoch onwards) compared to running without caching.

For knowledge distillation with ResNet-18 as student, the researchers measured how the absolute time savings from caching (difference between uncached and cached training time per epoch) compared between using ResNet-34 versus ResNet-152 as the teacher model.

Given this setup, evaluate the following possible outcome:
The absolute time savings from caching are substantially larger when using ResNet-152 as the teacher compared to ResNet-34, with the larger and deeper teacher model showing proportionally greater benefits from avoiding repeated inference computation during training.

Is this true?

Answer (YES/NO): YES